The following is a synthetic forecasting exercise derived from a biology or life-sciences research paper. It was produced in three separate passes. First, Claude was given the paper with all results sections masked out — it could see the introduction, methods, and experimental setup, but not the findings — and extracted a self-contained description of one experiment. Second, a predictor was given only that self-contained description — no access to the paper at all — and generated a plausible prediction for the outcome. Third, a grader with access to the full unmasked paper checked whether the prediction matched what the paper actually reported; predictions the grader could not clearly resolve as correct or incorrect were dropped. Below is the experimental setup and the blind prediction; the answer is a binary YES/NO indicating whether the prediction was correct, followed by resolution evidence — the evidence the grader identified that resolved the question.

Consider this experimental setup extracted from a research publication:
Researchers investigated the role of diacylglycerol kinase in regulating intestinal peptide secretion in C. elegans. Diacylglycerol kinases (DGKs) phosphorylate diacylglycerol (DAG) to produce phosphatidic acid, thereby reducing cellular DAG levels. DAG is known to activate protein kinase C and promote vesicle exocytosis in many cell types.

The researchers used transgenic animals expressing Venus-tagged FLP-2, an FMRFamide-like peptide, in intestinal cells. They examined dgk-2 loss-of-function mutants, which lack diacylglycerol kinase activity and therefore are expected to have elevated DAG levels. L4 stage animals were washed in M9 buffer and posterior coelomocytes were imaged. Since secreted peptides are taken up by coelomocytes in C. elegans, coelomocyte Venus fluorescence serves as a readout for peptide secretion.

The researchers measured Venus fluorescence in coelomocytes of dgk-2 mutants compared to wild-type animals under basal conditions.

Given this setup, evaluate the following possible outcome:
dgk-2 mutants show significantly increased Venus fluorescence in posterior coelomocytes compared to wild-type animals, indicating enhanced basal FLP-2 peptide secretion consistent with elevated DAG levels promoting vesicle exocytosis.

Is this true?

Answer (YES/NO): YES